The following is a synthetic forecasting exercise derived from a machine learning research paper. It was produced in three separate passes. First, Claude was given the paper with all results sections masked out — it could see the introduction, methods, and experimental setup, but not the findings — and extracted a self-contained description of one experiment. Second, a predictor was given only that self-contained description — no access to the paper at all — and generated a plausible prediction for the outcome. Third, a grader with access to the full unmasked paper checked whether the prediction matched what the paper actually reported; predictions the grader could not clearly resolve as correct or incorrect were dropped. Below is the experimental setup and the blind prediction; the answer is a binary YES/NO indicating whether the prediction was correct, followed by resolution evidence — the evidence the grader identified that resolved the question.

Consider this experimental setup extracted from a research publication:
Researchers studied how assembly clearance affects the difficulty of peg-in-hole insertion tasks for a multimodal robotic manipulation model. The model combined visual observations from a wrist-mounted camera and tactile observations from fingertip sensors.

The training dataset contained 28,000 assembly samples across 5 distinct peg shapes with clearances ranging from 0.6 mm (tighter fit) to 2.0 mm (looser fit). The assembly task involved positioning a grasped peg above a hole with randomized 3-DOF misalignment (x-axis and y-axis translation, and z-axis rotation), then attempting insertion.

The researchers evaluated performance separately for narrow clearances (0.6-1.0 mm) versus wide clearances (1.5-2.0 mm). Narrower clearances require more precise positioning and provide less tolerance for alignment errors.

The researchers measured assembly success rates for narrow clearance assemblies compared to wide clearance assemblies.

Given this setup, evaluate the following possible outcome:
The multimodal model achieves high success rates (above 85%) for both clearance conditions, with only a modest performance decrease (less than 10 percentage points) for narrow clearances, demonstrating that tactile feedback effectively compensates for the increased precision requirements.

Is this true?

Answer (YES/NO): NO